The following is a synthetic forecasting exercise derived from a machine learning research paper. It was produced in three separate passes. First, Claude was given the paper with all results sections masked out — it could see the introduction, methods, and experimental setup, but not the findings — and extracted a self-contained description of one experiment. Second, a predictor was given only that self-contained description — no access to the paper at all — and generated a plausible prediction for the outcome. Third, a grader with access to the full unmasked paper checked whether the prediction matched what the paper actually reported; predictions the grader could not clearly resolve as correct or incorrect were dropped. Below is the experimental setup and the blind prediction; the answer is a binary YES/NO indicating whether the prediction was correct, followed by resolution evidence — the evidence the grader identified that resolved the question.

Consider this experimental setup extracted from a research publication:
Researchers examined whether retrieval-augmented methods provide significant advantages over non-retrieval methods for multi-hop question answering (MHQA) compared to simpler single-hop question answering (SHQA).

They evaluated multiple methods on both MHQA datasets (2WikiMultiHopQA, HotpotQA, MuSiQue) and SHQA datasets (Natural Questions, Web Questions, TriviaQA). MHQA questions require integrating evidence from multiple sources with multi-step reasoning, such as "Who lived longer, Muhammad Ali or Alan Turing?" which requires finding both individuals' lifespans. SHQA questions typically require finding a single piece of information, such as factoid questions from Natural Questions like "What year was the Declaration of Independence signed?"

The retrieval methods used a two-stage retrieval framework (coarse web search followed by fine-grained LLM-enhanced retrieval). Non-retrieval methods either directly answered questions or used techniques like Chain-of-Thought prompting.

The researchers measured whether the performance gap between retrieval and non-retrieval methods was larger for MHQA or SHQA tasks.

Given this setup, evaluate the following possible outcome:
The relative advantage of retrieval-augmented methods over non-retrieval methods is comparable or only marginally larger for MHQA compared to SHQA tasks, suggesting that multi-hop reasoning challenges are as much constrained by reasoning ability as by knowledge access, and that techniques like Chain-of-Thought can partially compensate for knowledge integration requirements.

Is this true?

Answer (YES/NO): NO